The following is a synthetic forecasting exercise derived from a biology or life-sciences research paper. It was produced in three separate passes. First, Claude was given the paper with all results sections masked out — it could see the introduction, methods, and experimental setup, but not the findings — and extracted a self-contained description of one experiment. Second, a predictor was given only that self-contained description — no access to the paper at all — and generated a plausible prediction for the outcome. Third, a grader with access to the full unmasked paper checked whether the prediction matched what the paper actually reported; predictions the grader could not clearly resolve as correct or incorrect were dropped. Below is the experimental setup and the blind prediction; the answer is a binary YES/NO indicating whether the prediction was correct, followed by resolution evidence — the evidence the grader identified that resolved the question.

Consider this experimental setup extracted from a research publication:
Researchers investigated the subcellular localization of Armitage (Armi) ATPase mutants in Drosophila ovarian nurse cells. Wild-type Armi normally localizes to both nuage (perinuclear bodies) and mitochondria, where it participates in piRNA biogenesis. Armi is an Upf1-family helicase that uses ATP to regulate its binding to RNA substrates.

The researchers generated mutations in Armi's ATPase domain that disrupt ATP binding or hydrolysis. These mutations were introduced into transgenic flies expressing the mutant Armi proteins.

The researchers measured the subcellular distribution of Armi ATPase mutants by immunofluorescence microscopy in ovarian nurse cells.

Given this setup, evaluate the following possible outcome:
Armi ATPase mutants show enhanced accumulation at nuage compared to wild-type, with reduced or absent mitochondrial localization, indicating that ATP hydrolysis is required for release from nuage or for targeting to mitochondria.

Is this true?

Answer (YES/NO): NO